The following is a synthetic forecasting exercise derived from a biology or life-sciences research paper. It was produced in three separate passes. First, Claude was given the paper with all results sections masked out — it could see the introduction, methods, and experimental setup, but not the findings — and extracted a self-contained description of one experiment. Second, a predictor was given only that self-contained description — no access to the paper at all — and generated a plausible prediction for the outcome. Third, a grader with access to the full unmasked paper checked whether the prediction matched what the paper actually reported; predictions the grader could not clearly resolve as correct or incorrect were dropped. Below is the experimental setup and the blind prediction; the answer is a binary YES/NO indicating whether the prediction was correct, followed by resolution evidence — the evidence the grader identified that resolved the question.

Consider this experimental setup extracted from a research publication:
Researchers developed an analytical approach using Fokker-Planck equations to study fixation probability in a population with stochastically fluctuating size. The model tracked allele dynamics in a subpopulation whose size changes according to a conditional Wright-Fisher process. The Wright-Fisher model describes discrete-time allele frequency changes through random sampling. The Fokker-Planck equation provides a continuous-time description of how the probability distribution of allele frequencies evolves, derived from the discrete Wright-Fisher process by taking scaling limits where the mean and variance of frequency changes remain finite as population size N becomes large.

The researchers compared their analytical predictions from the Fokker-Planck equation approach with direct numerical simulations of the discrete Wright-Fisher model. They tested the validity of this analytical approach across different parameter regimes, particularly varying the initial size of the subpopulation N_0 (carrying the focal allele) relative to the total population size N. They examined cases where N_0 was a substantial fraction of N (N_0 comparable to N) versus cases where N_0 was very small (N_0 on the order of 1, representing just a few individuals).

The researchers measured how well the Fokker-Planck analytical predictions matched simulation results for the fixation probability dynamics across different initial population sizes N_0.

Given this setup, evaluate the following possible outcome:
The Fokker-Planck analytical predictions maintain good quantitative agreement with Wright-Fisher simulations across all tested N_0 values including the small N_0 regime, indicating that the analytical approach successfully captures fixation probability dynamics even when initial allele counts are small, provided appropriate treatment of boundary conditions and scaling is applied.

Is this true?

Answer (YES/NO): NO